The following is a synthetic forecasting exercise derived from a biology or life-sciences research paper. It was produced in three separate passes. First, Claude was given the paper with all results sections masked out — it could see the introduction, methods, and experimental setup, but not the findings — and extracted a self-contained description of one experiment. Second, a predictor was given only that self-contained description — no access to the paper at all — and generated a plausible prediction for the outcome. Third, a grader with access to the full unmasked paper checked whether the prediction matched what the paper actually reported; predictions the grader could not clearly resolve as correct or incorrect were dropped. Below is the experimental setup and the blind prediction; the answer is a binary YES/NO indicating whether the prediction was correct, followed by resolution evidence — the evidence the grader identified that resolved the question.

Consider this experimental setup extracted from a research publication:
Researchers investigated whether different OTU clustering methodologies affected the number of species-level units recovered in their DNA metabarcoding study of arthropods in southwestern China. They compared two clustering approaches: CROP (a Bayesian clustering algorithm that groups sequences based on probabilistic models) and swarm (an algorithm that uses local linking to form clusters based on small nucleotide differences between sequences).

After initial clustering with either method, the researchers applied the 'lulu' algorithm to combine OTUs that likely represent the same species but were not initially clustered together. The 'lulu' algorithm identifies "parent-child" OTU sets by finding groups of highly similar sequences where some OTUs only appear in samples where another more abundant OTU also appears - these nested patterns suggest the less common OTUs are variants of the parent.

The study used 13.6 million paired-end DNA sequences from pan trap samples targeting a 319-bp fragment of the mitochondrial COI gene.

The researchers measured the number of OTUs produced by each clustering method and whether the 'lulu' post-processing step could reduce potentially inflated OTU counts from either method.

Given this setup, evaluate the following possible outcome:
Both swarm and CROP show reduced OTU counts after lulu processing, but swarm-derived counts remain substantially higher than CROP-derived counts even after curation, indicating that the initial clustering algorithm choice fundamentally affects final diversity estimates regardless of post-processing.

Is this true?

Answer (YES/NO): NO